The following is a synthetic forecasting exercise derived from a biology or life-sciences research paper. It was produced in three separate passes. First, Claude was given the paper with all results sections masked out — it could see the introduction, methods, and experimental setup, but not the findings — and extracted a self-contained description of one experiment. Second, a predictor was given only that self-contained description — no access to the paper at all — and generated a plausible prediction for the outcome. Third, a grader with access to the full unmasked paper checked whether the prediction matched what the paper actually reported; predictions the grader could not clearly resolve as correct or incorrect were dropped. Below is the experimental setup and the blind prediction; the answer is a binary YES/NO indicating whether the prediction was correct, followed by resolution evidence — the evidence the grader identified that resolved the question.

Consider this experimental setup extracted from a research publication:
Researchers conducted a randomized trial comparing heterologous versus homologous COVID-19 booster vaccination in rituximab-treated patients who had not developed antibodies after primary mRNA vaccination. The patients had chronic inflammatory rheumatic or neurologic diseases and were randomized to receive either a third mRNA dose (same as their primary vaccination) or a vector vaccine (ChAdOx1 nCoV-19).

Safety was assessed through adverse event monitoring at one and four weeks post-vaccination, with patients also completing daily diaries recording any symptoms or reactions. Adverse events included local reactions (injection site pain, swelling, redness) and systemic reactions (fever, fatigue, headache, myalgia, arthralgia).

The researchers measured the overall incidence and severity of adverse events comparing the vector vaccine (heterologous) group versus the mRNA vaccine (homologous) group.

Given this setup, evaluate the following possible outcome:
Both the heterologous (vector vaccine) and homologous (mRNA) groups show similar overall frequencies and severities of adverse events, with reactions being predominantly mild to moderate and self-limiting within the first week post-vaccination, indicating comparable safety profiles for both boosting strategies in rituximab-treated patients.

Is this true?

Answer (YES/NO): NO